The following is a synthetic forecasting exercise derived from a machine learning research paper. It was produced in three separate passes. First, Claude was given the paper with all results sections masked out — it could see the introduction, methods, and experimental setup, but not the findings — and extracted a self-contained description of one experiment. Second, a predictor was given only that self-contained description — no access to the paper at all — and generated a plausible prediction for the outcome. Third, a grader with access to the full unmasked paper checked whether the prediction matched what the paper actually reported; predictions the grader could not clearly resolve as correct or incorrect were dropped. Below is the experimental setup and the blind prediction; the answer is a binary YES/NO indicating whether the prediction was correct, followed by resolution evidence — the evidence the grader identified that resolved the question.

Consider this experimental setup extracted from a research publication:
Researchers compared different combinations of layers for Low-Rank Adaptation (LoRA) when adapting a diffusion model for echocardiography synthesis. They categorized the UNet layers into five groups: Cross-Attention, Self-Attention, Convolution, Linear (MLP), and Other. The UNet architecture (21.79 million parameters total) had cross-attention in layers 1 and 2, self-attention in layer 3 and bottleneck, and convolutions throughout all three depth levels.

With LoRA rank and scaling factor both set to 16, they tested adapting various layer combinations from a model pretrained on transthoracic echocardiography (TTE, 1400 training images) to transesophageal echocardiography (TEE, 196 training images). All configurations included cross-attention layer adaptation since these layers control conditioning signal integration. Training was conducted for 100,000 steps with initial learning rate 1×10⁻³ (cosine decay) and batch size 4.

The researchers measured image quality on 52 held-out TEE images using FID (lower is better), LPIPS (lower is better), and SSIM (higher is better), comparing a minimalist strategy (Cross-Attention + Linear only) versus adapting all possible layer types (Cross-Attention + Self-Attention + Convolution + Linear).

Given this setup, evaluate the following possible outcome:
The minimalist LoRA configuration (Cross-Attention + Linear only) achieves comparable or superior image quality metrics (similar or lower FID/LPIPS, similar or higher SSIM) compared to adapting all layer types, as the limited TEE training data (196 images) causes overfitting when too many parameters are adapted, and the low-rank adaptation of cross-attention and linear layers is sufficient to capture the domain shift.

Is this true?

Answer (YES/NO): NO